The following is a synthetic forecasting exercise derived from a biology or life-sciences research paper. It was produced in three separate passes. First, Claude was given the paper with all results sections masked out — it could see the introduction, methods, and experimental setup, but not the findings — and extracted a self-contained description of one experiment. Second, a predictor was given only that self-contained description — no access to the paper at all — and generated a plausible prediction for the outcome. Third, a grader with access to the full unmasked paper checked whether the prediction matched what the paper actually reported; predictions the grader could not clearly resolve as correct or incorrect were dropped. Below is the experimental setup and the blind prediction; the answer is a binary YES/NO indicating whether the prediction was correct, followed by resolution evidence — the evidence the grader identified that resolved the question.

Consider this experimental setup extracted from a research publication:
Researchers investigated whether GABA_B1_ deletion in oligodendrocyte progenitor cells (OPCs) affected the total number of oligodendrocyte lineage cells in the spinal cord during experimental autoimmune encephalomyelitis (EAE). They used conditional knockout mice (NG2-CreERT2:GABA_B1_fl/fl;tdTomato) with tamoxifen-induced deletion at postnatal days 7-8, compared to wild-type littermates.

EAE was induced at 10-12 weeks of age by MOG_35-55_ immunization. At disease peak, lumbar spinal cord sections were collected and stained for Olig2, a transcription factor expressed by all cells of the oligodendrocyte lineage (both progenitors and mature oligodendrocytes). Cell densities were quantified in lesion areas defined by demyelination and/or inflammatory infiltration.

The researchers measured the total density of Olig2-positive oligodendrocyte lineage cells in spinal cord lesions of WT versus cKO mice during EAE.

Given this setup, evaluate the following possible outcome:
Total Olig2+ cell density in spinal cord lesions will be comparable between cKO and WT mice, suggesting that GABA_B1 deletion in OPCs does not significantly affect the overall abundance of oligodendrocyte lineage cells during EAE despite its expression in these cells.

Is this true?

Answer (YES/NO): YES